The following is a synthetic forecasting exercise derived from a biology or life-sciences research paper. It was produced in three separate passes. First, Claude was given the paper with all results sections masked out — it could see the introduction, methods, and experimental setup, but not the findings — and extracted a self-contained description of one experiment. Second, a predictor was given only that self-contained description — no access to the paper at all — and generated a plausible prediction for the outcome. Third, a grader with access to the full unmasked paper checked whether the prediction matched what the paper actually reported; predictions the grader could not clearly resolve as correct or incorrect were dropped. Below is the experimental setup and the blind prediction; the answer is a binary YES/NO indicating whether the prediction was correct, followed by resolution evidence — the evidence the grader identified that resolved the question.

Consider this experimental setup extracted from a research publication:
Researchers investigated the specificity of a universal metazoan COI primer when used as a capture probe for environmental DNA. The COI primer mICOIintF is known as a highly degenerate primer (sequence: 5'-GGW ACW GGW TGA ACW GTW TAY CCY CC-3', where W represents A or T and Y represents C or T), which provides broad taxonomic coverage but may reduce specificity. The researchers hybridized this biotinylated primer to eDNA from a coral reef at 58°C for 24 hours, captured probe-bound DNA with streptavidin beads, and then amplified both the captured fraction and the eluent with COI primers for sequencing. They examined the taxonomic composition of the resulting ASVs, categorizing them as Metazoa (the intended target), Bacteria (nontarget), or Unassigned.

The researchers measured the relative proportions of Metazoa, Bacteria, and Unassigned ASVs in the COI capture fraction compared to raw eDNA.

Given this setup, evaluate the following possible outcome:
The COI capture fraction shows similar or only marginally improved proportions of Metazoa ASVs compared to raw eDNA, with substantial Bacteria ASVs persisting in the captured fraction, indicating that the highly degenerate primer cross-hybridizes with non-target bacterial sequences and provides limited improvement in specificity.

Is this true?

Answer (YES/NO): YES